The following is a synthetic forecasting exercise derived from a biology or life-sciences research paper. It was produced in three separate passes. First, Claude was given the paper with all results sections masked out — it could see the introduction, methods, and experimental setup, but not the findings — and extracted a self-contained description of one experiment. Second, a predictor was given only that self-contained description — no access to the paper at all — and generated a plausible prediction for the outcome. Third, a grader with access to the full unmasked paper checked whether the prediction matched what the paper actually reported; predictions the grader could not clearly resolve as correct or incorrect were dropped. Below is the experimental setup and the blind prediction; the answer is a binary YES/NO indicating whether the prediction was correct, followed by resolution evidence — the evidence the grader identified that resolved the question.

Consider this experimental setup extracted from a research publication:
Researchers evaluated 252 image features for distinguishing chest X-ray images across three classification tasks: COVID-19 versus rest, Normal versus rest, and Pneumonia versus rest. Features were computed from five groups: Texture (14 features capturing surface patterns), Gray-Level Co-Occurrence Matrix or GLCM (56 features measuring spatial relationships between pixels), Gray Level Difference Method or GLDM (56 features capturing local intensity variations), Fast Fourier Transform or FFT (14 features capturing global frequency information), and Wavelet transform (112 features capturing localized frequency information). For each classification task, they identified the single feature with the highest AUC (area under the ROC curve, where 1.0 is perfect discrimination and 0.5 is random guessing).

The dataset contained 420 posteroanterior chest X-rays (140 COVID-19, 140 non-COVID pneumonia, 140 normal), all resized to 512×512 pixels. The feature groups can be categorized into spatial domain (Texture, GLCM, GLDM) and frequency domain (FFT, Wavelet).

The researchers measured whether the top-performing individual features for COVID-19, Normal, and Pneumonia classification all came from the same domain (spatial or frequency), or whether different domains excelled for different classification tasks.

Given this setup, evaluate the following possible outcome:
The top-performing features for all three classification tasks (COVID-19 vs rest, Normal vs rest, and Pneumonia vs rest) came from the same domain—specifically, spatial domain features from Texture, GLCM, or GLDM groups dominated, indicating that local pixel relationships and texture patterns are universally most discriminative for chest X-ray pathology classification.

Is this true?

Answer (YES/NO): NO